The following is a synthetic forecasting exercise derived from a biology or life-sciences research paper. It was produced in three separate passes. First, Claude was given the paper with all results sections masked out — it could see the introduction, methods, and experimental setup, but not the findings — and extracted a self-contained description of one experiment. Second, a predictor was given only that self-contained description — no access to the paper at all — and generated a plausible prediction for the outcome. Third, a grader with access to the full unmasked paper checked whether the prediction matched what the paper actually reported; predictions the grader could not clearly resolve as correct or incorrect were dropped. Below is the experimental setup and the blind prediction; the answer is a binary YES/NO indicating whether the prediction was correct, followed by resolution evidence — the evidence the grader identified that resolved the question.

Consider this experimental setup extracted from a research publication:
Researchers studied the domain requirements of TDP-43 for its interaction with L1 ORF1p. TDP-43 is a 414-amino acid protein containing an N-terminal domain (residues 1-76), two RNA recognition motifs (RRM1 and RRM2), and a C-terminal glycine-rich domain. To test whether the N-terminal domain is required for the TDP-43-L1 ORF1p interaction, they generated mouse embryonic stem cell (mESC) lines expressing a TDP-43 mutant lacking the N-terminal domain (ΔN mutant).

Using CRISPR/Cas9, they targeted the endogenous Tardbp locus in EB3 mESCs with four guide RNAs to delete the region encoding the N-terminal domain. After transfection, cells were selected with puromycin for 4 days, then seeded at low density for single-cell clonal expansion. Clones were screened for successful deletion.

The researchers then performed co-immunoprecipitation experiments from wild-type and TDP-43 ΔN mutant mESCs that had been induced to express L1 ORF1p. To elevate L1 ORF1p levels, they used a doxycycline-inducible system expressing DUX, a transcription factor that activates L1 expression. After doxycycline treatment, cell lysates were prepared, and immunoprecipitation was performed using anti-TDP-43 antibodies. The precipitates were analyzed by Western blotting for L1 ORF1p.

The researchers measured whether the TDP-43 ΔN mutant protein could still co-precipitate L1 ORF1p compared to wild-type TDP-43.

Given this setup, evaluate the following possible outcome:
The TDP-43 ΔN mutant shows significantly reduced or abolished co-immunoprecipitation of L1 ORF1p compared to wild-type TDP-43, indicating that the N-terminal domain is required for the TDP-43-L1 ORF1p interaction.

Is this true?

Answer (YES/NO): YES